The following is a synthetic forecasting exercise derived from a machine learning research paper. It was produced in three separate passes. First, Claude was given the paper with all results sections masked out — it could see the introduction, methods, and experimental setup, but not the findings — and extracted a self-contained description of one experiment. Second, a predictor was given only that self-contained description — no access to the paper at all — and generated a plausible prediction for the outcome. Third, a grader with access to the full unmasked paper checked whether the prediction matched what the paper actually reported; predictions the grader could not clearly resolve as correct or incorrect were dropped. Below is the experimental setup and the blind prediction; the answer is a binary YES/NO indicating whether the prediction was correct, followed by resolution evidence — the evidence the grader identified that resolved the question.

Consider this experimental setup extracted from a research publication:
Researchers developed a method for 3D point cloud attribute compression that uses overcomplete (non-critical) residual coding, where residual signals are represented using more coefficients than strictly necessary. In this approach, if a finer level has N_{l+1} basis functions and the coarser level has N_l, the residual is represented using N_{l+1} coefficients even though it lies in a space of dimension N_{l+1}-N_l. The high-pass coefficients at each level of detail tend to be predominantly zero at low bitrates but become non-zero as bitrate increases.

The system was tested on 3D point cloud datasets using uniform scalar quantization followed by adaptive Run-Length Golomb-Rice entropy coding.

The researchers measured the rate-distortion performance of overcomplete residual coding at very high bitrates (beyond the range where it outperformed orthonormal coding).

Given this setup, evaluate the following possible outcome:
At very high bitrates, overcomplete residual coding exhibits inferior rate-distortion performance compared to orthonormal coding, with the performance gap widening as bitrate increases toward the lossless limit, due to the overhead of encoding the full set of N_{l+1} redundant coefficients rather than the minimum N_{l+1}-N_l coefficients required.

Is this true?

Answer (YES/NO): NO